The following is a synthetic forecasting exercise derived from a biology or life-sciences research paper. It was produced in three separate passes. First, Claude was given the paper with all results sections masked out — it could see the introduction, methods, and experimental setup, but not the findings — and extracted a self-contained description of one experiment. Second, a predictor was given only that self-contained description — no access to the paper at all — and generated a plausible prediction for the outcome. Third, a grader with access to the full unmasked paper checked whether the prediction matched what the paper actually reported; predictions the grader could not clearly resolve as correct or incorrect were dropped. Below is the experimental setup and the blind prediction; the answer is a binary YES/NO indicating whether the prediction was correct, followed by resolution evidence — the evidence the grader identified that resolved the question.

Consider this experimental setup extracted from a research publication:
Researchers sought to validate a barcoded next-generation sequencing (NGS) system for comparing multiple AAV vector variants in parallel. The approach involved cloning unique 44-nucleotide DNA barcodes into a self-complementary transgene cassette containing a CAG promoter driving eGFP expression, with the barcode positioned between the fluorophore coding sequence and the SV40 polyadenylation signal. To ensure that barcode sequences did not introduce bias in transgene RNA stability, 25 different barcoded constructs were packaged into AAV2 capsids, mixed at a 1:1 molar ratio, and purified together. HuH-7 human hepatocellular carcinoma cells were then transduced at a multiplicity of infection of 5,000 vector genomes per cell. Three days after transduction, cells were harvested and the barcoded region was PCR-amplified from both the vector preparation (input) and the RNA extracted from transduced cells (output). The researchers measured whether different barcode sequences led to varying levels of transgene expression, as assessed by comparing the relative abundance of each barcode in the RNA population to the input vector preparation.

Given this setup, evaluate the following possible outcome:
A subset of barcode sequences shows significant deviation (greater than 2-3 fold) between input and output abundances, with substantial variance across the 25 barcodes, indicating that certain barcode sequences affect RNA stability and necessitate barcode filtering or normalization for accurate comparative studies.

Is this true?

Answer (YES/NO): YES